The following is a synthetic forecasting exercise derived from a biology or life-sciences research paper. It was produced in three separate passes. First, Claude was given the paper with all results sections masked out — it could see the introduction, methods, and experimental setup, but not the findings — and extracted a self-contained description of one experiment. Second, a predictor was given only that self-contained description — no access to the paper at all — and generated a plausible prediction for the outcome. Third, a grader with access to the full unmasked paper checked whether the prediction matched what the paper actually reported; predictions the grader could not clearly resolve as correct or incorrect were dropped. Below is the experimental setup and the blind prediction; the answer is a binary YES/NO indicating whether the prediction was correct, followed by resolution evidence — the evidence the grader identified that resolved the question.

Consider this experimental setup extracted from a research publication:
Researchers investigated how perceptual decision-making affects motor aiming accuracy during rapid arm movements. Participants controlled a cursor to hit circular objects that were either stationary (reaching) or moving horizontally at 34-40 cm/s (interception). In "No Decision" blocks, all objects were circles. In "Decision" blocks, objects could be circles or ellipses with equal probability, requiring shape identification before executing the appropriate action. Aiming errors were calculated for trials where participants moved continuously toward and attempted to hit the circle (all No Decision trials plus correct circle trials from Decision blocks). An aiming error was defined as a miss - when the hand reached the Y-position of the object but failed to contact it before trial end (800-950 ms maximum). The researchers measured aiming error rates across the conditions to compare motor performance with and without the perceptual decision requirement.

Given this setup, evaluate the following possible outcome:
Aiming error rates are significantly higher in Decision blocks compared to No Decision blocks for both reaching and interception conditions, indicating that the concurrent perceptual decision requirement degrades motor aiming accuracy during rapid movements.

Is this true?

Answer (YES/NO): YES